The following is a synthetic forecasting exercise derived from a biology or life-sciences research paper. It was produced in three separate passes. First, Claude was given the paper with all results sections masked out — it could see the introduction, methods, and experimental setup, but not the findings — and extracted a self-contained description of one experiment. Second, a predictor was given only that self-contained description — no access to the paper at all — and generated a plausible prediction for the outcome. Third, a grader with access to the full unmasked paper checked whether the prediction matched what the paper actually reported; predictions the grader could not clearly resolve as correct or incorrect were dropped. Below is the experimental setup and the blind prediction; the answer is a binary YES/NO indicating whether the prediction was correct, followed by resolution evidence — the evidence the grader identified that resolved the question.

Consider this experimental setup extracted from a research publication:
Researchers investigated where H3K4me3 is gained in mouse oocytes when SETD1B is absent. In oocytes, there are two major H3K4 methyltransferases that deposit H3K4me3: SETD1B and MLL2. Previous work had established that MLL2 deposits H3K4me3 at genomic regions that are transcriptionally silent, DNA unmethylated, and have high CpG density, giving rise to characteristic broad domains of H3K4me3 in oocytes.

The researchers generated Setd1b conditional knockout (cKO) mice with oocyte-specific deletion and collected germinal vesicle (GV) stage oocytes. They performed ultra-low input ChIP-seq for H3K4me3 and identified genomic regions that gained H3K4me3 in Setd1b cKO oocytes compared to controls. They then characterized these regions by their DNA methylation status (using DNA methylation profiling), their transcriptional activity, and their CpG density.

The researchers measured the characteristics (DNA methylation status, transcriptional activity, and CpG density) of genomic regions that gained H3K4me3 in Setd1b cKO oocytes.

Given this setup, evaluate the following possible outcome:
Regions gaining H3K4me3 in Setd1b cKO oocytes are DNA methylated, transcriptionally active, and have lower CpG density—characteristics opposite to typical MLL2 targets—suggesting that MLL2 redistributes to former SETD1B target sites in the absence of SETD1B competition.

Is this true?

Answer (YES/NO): NO